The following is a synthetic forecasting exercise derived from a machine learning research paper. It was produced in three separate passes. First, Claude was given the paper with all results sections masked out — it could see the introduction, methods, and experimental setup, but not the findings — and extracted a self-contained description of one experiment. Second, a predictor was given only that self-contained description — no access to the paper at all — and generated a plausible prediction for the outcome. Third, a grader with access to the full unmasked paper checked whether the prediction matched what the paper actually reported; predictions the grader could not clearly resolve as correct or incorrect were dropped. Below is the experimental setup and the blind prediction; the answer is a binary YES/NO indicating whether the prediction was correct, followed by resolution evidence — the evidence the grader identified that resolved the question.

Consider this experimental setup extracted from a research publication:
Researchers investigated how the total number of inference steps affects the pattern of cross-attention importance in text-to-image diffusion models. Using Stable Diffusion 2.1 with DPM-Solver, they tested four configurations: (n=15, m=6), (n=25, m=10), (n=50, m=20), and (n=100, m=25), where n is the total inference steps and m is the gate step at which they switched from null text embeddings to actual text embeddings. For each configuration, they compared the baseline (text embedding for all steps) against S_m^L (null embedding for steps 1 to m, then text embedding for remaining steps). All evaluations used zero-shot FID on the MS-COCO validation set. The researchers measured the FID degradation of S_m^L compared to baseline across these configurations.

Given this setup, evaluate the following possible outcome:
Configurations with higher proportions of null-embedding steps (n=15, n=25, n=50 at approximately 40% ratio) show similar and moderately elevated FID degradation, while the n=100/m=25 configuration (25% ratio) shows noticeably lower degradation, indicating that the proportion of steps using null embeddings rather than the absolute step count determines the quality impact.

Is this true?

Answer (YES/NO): NO